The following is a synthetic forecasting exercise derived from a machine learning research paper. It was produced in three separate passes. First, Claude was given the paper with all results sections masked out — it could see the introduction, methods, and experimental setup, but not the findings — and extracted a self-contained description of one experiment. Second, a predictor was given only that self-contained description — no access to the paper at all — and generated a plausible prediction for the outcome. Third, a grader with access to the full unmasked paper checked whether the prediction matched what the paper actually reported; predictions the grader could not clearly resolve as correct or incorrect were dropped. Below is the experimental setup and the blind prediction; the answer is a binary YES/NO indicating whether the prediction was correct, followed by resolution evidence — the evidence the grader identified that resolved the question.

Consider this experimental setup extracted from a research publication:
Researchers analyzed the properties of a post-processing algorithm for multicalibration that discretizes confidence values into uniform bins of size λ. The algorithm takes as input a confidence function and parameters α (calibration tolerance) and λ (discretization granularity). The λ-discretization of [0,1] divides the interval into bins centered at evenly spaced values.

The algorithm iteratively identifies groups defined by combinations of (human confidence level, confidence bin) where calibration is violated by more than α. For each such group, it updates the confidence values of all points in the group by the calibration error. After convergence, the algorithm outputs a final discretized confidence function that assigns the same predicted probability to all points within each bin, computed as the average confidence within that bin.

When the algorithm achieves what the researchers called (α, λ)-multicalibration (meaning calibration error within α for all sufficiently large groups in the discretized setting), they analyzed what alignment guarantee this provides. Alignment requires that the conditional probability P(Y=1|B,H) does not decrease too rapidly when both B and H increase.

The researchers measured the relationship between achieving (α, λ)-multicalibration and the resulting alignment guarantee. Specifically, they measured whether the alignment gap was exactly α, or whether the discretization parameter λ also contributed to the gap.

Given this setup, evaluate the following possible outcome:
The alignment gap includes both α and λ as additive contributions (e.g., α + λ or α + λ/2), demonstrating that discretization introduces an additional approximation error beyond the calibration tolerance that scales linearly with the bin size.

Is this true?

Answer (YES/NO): YES